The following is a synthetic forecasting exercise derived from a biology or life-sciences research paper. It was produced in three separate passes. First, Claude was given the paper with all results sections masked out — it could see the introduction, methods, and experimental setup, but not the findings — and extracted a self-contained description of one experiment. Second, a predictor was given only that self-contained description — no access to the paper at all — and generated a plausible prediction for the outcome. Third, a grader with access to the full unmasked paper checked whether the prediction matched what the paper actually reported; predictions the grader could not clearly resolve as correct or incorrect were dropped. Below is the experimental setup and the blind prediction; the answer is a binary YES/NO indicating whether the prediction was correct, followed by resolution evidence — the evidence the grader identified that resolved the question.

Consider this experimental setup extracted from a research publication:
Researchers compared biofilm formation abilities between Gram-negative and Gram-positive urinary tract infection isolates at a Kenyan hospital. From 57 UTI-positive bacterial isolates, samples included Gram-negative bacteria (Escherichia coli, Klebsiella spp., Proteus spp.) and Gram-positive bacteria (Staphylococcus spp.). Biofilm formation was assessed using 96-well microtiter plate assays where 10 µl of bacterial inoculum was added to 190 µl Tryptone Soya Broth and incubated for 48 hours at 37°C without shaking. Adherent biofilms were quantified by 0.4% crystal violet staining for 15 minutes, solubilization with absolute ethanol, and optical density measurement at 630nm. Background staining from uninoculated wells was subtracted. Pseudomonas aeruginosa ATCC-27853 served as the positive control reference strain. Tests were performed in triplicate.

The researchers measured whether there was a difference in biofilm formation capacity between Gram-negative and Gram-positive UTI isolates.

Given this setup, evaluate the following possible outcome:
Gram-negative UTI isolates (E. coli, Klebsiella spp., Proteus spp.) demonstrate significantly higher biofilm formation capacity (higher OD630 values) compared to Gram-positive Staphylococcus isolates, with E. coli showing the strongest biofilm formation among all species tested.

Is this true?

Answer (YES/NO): NO